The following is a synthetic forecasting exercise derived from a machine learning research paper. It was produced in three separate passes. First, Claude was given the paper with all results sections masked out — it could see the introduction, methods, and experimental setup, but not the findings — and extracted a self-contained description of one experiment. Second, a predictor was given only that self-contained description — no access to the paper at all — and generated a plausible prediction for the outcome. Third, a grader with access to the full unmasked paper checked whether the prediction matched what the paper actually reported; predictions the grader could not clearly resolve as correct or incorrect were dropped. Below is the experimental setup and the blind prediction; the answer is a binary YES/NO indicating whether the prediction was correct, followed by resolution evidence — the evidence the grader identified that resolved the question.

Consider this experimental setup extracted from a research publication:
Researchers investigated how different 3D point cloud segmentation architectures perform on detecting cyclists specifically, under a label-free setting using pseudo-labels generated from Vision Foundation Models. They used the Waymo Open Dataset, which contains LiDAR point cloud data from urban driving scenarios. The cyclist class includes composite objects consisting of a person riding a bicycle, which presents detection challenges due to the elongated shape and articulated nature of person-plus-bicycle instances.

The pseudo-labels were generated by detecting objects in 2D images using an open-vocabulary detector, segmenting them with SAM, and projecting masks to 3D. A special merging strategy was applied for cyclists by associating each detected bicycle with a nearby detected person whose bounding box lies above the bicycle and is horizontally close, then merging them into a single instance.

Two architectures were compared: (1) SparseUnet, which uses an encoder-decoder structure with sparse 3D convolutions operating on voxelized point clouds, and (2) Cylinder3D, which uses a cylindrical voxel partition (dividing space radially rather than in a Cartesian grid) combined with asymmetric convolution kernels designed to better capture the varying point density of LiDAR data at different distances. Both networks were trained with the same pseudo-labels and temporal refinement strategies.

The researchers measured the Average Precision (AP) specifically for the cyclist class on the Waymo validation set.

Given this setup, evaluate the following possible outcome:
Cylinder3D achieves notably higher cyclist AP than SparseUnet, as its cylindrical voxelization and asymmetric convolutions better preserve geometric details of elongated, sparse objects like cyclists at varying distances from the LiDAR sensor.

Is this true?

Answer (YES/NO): NO